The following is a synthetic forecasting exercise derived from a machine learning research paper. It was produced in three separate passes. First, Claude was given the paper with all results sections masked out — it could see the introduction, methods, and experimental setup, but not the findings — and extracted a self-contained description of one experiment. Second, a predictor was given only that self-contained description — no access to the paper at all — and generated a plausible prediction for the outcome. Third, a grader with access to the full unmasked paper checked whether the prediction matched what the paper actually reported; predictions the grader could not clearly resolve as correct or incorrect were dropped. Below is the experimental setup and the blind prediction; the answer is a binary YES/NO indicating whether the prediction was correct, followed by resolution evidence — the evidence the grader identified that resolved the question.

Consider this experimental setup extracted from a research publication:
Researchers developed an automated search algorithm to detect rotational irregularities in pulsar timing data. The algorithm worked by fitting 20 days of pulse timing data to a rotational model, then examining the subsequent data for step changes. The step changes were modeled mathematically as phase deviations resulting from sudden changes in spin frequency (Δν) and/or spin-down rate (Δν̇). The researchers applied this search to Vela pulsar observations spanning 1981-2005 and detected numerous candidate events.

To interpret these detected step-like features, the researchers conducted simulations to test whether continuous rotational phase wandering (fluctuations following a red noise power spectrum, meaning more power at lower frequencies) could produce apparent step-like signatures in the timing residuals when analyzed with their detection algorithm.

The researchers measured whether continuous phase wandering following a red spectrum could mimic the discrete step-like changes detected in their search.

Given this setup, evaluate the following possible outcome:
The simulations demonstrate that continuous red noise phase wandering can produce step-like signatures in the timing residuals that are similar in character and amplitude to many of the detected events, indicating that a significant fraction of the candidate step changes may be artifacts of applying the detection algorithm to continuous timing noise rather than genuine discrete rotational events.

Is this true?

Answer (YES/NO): YES